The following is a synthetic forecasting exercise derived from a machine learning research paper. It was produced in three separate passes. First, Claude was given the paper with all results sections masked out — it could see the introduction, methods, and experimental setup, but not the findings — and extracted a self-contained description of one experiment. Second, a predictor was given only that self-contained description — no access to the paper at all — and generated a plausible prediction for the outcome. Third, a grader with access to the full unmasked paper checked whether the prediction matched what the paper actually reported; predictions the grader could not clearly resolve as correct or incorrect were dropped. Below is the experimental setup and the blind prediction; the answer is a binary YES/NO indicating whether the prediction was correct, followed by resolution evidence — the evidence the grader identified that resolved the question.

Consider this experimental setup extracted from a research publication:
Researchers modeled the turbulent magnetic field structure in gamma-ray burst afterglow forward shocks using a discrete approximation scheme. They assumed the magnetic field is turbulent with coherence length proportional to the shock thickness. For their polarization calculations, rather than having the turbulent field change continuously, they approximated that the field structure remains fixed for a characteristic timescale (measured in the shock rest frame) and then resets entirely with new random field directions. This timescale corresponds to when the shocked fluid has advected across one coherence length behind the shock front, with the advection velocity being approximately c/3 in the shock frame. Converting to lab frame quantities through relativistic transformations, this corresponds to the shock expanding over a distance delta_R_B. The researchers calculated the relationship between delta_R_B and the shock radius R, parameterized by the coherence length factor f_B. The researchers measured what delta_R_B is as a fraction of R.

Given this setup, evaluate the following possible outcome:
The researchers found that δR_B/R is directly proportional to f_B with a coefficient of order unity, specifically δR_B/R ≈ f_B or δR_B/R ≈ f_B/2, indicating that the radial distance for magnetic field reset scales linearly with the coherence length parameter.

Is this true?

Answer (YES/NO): NO